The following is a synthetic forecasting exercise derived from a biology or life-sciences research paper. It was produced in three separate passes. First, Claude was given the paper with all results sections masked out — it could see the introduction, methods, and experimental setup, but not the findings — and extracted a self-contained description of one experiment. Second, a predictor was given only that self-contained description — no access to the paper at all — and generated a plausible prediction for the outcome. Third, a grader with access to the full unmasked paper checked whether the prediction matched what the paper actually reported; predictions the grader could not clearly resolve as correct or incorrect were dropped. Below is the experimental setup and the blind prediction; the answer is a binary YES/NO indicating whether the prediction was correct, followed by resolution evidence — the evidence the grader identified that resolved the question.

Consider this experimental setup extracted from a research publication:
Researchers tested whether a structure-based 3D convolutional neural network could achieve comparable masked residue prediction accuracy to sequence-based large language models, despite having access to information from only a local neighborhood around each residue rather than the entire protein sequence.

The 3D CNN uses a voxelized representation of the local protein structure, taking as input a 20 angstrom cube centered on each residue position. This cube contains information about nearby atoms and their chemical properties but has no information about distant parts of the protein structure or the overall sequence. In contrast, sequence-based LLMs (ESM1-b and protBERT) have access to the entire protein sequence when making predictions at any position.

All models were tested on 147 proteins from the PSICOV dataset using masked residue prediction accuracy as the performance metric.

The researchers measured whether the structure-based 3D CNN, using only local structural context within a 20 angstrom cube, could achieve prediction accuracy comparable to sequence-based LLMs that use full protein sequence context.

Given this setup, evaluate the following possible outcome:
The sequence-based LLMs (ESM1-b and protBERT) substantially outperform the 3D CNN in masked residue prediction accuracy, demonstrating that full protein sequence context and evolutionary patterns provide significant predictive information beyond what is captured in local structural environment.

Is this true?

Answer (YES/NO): NO